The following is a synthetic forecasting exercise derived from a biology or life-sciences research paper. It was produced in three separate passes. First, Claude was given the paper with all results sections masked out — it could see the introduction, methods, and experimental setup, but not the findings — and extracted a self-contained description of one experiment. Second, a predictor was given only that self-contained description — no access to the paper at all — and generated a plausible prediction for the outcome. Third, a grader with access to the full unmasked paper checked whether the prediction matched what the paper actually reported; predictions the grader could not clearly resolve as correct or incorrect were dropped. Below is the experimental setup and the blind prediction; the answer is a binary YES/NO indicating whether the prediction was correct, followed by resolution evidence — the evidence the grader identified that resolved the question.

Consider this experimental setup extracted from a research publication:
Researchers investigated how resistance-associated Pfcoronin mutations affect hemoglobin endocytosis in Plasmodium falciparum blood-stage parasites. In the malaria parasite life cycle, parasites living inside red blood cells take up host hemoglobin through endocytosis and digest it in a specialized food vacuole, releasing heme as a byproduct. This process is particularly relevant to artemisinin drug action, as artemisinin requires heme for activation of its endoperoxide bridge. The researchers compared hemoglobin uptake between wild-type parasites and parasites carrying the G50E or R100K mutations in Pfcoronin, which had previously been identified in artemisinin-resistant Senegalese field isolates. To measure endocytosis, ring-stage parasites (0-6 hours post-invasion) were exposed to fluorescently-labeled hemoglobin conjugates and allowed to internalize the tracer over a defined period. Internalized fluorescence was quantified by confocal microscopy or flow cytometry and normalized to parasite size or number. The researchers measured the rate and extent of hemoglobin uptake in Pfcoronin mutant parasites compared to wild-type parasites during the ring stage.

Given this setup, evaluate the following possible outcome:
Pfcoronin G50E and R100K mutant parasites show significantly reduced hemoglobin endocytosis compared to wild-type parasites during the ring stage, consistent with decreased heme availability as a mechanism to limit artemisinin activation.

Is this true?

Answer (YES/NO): NO